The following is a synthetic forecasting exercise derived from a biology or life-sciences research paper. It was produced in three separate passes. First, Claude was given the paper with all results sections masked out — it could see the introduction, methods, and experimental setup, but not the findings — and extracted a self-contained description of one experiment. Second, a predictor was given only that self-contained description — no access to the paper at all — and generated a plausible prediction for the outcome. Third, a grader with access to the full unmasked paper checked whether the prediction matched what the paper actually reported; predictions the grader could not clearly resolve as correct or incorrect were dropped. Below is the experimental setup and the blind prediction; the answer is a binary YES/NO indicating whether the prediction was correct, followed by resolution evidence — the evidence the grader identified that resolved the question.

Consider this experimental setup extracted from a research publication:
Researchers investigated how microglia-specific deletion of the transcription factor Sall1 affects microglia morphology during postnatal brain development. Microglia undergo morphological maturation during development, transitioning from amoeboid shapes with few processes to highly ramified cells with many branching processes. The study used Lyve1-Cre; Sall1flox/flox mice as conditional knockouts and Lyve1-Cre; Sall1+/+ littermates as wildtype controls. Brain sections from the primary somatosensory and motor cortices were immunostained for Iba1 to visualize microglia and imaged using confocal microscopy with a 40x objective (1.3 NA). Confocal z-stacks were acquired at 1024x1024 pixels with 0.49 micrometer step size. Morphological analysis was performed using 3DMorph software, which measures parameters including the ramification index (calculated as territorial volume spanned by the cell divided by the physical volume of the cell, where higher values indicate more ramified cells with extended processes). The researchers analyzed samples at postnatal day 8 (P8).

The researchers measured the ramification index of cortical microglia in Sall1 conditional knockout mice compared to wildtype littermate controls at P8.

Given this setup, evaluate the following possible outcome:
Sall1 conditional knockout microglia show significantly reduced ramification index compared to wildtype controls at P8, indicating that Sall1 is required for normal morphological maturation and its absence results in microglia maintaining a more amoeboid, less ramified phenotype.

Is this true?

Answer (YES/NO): YES